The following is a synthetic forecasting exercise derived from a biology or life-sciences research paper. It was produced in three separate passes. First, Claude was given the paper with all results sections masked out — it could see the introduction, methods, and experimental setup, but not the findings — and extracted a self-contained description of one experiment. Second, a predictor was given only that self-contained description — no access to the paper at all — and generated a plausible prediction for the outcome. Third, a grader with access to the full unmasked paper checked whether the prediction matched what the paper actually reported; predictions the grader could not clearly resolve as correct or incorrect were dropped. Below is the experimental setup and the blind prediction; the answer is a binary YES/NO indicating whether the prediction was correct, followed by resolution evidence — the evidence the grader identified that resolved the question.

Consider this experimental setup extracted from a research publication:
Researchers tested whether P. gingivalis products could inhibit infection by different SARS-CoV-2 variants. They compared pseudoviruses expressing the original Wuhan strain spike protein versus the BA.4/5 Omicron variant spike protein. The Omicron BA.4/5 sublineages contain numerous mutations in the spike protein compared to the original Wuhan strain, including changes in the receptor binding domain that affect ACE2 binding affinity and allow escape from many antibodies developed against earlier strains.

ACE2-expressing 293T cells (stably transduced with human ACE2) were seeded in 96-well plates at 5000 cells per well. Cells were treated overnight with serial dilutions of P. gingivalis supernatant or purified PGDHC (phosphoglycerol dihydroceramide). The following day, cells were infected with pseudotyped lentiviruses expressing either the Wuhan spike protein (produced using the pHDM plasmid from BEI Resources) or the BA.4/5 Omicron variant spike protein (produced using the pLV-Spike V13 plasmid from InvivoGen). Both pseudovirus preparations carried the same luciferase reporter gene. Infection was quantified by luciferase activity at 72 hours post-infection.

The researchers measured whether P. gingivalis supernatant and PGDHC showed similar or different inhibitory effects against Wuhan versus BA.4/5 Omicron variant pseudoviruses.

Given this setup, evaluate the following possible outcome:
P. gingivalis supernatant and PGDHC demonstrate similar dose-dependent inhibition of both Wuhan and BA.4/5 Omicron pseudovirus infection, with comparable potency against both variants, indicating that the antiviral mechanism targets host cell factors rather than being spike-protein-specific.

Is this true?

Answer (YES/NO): NO